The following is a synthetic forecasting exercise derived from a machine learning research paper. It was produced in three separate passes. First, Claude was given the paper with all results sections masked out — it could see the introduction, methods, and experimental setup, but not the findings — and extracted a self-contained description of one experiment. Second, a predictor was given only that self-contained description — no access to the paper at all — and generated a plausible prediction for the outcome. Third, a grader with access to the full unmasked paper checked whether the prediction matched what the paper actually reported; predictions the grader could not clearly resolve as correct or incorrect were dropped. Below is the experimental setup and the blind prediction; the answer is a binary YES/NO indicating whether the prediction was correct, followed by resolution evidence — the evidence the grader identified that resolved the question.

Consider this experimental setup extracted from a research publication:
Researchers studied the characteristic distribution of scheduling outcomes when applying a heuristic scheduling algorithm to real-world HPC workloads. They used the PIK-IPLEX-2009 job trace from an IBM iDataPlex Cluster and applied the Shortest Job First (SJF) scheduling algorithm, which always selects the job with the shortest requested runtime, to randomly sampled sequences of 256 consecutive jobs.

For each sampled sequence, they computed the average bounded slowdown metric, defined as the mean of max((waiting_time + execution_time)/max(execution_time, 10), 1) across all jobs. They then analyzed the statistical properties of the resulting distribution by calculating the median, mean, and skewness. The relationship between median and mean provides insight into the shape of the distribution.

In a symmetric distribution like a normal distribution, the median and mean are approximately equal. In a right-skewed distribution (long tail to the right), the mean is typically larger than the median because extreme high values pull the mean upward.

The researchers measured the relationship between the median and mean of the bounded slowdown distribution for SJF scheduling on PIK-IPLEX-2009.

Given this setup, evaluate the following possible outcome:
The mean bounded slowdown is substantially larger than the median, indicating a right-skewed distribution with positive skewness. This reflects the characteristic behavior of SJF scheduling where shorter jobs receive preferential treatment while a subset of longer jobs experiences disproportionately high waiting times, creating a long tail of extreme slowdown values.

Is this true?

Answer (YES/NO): YES